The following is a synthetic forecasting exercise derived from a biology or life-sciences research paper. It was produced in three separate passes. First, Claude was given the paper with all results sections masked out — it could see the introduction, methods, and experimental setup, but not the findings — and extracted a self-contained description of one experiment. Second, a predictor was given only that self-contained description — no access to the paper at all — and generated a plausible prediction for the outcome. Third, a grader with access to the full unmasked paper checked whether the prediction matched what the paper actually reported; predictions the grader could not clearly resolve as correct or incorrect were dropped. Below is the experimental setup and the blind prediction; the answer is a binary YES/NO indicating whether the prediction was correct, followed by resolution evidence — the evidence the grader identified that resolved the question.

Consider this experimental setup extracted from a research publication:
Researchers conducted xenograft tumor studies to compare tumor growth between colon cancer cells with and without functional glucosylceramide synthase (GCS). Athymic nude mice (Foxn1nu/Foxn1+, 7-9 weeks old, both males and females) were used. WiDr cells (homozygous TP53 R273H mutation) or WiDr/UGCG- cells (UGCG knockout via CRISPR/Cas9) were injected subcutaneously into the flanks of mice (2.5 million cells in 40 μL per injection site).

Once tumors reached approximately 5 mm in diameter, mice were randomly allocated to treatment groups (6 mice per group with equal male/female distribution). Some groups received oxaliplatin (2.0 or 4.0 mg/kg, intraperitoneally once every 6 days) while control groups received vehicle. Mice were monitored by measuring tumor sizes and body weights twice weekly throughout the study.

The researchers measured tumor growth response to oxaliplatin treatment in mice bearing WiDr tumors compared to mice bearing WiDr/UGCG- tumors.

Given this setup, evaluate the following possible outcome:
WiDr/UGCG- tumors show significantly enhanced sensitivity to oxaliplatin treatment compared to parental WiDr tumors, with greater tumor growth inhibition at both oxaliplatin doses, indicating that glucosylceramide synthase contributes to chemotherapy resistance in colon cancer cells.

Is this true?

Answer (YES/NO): NO